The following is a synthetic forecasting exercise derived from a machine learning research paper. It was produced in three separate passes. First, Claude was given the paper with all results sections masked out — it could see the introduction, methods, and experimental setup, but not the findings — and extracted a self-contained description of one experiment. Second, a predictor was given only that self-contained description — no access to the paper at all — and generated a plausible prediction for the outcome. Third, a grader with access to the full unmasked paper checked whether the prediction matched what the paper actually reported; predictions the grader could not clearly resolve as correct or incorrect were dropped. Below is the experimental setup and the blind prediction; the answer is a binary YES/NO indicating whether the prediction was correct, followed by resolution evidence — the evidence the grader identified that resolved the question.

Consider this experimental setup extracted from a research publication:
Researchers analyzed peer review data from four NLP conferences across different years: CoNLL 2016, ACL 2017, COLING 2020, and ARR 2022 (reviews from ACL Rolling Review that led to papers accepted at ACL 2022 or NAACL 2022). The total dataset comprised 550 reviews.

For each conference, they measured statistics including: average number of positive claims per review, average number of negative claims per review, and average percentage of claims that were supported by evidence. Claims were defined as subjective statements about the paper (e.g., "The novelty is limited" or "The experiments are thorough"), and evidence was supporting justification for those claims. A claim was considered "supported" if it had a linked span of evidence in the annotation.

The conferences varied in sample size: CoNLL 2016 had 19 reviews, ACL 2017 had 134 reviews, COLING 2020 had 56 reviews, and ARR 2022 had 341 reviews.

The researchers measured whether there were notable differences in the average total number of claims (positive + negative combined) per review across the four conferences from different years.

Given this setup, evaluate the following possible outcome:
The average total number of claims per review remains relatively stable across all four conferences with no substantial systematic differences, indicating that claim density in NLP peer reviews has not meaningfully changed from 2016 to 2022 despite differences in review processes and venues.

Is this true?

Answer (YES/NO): NO